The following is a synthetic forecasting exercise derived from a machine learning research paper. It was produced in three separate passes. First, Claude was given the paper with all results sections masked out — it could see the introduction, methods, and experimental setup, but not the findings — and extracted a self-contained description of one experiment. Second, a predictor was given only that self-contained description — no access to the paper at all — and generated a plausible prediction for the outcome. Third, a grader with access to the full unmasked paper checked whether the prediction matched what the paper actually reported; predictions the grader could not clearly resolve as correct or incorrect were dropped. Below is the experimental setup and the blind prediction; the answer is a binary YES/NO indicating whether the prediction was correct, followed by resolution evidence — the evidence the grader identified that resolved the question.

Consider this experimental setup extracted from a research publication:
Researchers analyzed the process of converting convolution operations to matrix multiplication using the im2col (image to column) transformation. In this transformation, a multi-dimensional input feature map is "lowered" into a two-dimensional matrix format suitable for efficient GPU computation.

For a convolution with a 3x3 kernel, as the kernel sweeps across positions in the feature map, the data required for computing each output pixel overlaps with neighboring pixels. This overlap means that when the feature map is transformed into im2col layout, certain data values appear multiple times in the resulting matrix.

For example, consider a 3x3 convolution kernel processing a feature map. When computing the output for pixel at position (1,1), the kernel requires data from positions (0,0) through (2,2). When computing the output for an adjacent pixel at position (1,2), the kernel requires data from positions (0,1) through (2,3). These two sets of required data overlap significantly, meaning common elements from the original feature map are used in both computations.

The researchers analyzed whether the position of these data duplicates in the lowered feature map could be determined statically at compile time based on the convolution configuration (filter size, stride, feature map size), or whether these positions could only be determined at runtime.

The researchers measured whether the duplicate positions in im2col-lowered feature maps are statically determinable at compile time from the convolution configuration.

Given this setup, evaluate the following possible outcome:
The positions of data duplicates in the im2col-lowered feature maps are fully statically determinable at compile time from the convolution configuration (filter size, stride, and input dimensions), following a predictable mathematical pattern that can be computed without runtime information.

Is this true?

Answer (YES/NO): YES